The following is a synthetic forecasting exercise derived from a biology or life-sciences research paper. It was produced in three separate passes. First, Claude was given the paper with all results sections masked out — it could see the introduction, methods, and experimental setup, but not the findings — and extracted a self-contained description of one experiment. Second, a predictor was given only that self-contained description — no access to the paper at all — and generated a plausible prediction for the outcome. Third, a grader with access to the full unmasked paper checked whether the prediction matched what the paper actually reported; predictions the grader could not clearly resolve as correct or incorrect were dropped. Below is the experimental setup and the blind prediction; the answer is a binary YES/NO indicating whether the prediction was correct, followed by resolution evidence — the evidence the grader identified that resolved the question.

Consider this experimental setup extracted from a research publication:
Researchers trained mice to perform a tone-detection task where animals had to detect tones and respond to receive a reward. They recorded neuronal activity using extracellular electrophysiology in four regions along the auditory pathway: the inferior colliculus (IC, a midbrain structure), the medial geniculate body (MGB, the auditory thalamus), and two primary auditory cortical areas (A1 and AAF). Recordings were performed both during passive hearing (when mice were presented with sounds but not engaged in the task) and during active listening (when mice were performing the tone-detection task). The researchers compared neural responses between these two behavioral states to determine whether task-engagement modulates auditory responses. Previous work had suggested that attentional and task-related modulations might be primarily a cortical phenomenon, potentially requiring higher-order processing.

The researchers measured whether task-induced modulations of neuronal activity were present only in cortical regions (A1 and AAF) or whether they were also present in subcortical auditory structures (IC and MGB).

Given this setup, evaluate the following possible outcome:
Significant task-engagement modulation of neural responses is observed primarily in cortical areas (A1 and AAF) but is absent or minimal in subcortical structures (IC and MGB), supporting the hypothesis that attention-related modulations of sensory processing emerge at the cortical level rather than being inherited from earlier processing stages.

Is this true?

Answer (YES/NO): NO